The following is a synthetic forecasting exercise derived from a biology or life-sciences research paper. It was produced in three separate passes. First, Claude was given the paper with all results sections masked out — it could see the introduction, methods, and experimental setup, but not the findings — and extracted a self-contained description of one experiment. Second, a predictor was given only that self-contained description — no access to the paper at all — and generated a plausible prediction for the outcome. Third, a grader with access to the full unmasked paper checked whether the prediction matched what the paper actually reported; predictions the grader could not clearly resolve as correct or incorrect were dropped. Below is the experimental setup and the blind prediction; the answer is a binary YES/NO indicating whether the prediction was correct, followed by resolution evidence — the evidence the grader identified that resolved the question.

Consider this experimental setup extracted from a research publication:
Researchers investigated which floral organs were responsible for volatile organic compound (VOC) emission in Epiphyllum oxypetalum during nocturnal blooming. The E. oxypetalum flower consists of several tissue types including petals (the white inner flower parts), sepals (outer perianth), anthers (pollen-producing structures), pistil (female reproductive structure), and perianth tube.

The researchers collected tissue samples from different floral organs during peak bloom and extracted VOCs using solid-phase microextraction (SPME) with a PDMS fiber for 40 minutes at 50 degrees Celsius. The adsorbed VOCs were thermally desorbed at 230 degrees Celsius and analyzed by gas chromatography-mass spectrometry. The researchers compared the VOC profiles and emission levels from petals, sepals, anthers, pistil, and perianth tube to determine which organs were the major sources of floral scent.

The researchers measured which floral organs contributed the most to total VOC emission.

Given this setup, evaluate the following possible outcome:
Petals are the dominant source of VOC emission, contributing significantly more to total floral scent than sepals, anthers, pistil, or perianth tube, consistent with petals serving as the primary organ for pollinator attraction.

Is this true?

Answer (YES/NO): NO